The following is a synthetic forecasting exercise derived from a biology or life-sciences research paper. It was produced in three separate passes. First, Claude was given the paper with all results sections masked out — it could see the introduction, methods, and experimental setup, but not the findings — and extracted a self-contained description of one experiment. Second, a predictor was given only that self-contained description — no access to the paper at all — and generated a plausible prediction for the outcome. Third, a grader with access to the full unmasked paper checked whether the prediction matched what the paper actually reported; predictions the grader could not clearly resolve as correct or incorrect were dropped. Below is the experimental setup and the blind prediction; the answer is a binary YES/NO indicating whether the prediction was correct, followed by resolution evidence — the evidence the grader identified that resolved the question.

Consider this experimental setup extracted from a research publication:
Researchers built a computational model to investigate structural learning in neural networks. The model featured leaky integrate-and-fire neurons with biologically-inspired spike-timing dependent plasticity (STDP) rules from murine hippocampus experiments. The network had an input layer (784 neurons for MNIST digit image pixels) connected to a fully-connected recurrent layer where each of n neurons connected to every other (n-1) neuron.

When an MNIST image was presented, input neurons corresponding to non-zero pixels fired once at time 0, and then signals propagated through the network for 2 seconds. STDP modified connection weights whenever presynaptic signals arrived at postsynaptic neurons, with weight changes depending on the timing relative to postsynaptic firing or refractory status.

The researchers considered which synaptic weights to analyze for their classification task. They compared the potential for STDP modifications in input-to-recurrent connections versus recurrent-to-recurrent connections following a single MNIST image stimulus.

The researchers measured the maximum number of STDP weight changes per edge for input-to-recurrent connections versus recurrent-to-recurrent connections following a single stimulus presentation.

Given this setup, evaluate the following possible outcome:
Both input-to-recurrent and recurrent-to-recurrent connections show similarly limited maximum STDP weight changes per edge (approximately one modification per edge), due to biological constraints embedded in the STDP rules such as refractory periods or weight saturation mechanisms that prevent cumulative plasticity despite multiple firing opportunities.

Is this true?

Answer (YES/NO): NO